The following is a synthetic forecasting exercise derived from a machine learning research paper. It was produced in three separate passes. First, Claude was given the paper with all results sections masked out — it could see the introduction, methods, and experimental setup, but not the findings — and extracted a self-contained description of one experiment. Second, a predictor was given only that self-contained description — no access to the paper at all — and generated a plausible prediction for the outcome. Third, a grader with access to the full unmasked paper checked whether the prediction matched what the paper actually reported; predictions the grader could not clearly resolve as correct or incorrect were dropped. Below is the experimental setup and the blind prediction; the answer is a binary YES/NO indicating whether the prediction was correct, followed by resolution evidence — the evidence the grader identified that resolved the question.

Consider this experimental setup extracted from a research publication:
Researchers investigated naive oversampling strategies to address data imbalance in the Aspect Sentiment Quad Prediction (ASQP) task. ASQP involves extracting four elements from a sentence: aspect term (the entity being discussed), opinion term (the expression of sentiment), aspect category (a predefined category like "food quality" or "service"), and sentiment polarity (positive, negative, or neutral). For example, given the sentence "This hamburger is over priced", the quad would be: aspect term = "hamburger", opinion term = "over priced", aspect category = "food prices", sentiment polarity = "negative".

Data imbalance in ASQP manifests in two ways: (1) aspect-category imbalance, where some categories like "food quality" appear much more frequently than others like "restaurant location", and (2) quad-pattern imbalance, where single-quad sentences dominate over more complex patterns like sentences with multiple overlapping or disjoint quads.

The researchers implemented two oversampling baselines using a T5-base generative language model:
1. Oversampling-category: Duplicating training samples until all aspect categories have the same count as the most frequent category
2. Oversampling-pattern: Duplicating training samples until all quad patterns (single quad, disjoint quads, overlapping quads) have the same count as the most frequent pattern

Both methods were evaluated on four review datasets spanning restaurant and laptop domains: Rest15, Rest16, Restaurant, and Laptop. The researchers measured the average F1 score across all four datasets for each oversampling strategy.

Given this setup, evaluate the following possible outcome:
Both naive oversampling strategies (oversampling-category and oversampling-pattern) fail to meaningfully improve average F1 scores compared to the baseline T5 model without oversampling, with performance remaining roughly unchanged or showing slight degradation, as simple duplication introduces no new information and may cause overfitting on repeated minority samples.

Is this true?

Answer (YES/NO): NO